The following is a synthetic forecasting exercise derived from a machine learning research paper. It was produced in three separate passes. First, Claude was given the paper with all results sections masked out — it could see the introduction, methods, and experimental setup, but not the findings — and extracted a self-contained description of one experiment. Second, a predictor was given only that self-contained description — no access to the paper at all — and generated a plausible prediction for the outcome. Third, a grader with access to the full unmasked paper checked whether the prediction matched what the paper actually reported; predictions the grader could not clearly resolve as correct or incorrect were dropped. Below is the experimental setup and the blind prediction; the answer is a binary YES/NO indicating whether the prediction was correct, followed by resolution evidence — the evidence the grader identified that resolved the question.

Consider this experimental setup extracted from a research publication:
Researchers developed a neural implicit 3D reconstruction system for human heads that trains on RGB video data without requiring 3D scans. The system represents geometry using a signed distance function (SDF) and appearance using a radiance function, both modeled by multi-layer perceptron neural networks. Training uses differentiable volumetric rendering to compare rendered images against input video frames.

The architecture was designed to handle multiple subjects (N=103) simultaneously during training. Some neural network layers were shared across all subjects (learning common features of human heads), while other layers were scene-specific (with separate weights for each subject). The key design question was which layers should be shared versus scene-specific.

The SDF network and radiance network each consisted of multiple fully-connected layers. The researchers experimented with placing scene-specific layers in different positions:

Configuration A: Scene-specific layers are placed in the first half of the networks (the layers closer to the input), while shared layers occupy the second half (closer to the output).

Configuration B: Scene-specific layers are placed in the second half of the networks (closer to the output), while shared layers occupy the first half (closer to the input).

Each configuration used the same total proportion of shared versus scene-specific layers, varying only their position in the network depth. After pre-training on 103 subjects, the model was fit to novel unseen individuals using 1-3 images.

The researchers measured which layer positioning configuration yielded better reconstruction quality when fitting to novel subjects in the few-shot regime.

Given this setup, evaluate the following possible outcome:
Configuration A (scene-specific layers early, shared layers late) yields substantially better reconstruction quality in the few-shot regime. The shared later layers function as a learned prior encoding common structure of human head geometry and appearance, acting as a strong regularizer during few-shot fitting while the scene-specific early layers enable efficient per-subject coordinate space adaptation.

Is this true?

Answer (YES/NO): YES